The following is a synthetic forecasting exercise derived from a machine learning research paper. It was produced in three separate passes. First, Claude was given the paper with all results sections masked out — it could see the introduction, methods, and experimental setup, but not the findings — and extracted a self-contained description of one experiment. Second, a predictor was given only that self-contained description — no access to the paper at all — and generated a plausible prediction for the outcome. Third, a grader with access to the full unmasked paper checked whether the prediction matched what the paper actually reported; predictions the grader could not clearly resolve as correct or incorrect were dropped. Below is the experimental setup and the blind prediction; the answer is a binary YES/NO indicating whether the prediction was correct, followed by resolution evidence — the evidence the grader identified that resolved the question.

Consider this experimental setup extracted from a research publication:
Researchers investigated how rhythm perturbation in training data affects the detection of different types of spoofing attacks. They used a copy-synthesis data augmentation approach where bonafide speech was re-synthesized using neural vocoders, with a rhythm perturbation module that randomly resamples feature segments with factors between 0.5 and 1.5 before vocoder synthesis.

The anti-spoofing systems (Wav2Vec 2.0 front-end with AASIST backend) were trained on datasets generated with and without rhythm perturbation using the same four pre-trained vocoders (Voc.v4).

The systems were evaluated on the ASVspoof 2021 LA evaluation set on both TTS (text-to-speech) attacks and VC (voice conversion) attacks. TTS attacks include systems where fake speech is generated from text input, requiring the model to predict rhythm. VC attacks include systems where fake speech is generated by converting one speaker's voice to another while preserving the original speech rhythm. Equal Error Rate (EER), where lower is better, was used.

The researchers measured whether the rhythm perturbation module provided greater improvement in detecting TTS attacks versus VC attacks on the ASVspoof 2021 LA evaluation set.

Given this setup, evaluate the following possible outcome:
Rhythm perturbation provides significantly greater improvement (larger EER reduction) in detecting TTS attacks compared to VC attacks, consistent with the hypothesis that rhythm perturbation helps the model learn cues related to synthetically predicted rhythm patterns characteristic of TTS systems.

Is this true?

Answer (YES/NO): YES